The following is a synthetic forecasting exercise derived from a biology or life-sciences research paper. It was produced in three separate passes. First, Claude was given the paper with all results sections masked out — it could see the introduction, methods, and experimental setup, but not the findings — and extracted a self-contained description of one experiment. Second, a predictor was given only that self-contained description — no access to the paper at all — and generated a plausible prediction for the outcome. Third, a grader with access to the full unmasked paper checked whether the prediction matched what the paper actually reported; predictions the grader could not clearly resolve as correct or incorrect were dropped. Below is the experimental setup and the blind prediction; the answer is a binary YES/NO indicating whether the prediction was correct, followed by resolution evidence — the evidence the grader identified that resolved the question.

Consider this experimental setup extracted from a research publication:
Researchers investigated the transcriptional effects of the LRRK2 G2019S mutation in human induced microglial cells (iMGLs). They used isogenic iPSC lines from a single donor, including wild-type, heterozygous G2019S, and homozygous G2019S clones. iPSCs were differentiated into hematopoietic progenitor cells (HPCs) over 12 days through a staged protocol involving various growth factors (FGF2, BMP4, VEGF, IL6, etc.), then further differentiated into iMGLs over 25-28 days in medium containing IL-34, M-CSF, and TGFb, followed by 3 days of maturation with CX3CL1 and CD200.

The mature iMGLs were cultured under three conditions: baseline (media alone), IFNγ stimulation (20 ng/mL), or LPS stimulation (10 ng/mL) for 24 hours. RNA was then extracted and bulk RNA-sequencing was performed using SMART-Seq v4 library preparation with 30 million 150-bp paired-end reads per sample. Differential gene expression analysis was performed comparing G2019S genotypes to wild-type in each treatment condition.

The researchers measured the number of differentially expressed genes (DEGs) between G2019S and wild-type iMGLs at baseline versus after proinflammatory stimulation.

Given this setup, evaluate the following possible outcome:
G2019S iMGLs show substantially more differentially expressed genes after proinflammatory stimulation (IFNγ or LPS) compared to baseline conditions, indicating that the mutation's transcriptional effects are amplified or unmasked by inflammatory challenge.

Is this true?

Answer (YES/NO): NO